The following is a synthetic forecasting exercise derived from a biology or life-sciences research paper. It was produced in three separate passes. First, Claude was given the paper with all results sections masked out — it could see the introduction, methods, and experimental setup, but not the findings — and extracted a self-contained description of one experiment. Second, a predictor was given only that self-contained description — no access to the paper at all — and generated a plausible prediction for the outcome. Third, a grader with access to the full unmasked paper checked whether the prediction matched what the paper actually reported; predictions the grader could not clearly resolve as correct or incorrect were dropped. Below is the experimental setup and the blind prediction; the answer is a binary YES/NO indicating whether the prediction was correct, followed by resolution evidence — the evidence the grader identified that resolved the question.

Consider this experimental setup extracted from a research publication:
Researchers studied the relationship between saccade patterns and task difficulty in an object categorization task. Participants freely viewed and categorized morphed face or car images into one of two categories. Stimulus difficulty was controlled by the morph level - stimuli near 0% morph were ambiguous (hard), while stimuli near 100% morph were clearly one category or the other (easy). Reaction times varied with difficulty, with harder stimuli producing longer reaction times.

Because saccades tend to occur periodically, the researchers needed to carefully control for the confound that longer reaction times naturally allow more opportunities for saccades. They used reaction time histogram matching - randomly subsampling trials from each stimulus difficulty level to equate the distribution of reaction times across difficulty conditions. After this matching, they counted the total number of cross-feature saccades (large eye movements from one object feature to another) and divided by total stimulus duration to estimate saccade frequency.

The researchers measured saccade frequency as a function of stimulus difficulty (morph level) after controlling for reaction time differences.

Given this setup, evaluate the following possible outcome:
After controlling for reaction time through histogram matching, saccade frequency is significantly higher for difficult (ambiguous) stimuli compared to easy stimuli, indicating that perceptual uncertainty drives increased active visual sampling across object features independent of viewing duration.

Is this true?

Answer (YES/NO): NO